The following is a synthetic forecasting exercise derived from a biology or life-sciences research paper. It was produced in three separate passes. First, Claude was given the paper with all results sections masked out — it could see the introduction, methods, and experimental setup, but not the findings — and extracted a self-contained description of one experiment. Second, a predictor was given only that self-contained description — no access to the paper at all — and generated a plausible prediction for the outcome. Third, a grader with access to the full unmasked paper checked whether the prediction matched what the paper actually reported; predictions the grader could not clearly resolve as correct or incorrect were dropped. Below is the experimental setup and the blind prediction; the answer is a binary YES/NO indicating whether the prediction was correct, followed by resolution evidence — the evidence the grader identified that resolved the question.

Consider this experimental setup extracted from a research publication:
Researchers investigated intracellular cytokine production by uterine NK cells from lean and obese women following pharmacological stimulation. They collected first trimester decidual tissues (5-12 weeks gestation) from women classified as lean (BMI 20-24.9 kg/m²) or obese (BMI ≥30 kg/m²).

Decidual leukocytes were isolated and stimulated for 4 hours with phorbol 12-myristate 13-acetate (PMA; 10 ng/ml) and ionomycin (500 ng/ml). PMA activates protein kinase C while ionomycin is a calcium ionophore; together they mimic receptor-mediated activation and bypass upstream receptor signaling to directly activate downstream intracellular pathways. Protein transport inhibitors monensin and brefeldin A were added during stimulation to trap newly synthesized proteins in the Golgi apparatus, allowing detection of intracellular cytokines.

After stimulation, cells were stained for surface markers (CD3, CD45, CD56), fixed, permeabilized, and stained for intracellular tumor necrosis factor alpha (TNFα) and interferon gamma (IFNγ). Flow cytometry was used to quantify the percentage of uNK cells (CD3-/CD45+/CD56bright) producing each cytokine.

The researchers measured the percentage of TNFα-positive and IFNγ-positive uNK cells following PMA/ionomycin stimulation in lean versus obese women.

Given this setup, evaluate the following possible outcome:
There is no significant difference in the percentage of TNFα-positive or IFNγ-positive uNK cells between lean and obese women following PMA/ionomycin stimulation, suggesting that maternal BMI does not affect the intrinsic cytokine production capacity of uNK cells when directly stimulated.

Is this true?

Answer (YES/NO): NO